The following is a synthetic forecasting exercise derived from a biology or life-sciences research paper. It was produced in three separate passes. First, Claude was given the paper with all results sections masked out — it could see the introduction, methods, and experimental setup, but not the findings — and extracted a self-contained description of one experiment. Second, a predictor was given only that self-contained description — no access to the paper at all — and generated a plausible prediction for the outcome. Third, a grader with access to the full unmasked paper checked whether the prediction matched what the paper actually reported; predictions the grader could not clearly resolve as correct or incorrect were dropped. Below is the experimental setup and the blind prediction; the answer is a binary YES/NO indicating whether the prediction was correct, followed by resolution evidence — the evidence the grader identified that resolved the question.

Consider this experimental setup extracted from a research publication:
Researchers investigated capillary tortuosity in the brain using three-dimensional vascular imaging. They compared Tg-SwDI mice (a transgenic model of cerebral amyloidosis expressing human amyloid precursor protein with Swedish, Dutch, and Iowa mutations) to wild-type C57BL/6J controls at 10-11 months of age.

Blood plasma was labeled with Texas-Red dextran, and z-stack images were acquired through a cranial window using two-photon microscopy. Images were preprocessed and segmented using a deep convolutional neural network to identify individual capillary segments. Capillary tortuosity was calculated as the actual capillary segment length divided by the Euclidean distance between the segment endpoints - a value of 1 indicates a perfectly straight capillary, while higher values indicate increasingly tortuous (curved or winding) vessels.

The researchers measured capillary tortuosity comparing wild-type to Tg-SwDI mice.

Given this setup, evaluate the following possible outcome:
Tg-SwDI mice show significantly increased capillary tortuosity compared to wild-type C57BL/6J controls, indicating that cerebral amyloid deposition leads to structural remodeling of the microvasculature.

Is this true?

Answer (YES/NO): NO